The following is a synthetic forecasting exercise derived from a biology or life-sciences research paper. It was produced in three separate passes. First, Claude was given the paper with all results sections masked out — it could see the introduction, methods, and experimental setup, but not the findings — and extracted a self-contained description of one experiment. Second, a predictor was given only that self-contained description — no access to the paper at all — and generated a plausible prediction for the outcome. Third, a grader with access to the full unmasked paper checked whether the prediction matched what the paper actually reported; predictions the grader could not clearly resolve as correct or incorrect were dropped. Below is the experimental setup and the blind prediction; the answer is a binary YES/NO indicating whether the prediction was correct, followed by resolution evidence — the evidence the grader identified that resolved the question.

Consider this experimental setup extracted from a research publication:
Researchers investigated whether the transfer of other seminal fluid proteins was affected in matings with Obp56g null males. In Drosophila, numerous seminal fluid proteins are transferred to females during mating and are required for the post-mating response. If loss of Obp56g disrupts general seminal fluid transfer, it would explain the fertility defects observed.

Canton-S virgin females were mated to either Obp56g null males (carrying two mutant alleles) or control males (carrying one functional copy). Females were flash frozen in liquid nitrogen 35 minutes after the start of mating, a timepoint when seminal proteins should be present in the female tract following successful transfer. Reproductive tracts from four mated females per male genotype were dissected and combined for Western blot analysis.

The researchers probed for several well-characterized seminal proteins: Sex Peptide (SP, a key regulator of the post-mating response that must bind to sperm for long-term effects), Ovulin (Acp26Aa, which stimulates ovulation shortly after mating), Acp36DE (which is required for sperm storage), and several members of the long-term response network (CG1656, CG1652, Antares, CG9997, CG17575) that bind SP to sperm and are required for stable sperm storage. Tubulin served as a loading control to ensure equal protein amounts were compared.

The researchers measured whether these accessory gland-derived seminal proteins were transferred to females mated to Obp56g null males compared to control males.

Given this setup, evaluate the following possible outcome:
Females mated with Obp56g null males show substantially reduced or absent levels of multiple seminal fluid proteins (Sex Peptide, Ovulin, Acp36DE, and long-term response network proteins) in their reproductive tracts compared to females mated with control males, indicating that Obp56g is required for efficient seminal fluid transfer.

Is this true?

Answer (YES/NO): NO